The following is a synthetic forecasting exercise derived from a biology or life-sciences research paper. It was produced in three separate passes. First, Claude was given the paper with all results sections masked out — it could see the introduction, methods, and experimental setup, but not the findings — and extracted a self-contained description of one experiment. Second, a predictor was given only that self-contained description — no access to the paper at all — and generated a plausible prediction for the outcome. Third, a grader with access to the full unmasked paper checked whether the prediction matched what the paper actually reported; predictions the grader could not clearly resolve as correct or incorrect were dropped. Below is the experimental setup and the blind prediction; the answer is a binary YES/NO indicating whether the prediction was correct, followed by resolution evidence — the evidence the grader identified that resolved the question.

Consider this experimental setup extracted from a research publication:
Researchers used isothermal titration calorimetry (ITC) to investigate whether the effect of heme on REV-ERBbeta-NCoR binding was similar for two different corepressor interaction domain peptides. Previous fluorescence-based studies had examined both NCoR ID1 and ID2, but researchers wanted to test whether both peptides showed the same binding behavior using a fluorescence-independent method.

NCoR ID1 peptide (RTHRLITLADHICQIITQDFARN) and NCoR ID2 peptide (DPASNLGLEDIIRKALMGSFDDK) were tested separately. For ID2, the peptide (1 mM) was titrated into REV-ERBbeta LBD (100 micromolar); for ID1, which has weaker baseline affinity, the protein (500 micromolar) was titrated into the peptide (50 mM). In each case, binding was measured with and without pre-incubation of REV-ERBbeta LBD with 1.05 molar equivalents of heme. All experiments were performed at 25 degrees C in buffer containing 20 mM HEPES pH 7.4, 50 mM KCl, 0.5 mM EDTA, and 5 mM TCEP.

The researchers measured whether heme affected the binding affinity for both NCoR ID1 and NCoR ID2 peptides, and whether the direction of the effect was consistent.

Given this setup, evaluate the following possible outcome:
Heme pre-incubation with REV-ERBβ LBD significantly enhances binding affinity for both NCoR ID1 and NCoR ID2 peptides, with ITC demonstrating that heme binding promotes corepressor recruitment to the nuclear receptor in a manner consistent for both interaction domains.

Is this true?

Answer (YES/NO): NO